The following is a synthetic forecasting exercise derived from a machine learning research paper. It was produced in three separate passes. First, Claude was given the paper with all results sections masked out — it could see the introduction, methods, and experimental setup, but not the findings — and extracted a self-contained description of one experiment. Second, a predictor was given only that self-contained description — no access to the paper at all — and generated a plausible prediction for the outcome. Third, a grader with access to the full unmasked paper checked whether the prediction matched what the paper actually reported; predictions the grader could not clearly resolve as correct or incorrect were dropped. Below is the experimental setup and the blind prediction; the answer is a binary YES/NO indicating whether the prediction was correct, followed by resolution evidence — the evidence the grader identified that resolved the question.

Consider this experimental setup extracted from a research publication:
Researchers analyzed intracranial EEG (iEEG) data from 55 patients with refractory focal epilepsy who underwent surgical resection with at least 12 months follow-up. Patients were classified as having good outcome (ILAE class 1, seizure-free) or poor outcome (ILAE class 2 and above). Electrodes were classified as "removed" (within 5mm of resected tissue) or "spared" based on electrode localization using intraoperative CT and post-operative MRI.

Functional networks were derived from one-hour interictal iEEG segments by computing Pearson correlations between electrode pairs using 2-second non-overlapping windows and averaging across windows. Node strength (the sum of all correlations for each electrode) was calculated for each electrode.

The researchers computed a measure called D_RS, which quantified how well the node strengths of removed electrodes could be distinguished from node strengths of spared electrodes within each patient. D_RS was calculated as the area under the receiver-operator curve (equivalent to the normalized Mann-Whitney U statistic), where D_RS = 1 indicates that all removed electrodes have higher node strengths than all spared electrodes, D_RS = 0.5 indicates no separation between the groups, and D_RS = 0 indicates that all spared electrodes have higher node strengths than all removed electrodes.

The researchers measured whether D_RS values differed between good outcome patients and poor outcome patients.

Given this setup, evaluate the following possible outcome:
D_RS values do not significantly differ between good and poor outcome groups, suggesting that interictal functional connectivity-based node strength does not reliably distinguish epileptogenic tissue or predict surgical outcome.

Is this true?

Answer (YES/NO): NO